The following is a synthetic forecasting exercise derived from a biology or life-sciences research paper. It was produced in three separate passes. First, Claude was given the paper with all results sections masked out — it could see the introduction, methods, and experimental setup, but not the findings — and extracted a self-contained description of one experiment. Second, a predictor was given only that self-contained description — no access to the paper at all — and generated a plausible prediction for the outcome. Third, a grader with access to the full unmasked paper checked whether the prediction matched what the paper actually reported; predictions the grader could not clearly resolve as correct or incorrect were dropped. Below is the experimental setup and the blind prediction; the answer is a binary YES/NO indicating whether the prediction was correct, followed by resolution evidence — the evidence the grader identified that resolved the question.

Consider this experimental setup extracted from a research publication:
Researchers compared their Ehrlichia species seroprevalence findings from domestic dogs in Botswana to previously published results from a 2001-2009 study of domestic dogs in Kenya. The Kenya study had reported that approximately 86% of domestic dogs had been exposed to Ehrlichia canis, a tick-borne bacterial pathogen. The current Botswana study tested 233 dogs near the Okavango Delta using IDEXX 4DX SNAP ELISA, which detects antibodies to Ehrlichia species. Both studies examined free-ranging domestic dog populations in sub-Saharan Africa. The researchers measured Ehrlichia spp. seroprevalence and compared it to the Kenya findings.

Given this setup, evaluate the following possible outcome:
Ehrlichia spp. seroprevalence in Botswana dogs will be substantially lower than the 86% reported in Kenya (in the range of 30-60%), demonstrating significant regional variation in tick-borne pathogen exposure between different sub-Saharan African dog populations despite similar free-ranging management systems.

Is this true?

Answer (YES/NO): NO